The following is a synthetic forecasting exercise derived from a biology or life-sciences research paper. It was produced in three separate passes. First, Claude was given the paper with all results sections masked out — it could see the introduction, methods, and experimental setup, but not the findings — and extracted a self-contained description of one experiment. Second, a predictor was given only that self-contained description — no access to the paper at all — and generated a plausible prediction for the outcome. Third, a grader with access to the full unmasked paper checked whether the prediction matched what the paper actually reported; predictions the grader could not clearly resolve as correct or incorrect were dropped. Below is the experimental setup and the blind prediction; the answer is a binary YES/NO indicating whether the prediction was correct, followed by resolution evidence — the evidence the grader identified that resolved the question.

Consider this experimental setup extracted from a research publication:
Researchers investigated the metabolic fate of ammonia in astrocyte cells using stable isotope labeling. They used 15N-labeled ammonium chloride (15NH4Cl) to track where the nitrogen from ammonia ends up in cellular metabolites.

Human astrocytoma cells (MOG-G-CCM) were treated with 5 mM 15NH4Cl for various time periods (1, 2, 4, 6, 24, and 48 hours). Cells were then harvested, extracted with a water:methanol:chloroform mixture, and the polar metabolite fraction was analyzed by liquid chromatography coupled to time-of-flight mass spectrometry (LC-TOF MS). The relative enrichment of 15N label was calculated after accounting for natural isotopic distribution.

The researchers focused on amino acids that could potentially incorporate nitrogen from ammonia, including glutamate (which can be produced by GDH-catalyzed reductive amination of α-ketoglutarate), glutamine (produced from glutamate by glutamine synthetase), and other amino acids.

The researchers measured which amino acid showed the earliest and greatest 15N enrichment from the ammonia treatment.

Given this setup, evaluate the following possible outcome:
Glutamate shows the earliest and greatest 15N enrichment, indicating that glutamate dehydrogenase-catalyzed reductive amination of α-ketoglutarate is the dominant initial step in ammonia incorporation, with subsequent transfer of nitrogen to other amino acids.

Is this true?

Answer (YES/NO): YES